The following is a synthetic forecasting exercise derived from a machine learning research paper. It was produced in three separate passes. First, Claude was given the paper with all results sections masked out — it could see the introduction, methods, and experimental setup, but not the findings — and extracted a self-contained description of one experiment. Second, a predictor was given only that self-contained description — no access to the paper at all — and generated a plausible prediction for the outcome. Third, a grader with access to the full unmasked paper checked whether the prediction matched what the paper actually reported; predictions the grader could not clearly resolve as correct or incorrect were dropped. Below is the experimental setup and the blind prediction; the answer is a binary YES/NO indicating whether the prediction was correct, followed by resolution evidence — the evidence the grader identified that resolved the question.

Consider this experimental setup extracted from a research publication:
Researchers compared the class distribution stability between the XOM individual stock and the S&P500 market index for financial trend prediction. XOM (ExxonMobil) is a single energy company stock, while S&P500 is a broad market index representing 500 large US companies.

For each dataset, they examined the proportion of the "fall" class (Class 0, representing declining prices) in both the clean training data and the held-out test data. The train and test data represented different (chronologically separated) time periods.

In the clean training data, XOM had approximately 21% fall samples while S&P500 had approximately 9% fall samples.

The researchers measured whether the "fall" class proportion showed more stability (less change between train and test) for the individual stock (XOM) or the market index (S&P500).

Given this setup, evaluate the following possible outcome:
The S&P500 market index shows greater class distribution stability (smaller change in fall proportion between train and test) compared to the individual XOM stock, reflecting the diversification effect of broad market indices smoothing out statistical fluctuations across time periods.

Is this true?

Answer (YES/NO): NO